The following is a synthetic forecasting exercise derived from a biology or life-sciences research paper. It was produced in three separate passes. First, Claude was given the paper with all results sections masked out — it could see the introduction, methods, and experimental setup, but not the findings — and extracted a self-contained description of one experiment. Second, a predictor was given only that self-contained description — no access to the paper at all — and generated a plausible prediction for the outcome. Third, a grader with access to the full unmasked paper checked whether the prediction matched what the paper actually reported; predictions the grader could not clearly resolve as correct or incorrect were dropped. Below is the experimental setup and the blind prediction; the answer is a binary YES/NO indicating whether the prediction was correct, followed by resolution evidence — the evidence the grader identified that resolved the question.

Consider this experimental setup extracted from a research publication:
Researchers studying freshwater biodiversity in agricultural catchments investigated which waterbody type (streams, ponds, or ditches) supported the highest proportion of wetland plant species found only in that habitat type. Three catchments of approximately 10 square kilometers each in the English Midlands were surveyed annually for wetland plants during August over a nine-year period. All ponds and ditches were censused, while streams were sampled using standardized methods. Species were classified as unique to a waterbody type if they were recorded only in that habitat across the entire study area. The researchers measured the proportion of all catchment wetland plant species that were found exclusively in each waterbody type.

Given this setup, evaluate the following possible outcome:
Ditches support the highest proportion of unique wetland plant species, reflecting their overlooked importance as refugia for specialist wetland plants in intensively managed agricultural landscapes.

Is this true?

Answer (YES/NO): NO